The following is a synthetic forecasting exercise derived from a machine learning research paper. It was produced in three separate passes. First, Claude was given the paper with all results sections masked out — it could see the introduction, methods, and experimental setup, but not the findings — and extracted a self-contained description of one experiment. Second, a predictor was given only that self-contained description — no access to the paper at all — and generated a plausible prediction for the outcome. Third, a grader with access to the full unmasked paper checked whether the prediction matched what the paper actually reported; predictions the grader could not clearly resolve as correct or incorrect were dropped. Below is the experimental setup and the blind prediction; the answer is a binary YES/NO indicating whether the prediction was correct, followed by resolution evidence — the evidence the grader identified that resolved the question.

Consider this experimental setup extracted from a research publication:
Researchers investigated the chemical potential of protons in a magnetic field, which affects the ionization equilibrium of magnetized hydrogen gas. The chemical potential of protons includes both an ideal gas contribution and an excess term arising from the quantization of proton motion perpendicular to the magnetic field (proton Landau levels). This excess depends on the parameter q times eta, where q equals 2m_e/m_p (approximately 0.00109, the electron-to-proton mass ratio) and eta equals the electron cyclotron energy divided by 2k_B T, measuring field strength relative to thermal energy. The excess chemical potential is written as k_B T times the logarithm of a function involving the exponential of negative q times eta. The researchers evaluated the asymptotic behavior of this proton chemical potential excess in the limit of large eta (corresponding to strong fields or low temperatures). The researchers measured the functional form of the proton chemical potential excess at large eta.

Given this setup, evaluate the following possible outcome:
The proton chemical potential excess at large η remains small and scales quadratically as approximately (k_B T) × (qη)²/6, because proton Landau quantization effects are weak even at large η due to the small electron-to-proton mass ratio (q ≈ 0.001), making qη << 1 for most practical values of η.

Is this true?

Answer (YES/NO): NO